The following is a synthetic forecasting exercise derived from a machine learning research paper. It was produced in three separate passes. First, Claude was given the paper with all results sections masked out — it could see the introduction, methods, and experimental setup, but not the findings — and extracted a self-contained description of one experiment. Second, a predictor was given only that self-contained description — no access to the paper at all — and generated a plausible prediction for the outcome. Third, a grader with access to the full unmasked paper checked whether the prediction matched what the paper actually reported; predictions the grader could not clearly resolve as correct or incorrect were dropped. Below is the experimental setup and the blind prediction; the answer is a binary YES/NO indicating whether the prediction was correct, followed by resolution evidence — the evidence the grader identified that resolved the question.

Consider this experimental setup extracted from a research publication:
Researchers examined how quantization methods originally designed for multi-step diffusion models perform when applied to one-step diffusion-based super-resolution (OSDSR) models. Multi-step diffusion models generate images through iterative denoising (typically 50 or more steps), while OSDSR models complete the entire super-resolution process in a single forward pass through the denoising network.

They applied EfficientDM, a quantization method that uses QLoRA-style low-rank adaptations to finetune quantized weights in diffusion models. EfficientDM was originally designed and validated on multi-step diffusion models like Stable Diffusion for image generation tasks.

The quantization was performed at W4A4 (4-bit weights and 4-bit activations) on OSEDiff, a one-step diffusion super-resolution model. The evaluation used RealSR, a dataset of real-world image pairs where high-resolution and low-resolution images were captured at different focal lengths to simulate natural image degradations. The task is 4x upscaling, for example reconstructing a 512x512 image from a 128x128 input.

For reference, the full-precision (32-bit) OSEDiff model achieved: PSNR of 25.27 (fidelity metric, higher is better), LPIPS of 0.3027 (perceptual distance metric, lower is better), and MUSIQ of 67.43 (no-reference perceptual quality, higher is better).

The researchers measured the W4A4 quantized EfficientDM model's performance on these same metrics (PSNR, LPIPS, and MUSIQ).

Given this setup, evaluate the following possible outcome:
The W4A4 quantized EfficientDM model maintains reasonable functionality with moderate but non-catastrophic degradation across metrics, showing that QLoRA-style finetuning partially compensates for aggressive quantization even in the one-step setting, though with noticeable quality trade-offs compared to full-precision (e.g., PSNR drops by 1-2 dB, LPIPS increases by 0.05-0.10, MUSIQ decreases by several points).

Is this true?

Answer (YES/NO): NO